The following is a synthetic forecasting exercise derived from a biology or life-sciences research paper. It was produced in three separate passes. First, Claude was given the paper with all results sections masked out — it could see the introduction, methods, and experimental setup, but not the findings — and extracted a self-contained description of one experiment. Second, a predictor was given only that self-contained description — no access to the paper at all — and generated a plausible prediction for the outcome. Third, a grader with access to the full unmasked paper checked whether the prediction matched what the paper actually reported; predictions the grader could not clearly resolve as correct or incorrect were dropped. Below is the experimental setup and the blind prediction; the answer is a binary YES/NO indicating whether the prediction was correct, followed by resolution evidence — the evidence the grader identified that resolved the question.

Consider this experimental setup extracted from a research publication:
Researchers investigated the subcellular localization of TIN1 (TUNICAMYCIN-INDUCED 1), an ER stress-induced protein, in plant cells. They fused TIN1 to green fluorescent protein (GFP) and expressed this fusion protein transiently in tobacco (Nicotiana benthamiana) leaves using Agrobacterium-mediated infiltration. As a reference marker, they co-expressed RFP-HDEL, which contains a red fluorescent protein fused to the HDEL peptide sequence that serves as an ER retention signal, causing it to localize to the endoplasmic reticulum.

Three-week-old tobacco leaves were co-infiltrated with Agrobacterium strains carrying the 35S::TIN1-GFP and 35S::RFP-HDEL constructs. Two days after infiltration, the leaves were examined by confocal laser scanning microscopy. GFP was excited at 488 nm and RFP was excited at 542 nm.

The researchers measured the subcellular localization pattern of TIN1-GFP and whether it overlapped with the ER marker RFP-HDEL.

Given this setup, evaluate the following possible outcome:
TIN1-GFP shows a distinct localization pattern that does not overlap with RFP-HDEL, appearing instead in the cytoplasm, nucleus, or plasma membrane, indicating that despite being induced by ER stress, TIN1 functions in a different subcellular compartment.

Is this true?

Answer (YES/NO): NO